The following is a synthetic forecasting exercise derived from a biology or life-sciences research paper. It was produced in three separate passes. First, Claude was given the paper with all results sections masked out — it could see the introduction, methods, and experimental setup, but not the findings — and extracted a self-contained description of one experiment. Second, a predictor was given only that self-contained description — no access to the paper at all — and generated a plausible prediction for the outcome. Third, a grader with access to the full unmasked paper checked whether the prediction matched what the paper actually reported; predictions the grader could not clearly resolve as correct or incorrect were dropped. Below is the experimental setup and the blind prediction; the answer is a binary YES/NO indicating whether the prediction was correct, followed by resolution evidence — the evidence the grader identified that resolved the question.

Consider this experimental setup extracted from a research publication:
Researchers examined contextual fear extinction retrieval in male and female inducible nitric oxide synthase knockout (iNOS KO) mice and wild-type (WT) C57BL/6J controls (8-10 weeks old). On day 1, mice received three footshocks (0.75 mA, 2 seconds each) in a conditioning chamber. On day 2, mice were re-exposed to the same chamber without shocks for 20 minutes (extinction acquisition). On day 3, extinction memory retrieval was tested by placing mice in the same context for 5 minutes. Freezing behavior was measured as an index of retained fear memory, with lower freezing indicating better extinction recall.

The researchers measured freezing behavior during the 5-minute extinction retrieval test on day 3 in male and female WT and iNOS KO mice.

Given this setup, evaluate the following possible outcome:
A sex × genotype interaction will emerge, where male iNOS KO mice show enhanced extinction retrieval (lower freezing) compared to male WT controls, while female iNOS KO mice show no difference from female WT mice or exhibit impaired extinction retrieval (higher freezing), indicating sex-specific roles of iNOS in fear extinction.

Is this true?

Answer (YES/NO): NO